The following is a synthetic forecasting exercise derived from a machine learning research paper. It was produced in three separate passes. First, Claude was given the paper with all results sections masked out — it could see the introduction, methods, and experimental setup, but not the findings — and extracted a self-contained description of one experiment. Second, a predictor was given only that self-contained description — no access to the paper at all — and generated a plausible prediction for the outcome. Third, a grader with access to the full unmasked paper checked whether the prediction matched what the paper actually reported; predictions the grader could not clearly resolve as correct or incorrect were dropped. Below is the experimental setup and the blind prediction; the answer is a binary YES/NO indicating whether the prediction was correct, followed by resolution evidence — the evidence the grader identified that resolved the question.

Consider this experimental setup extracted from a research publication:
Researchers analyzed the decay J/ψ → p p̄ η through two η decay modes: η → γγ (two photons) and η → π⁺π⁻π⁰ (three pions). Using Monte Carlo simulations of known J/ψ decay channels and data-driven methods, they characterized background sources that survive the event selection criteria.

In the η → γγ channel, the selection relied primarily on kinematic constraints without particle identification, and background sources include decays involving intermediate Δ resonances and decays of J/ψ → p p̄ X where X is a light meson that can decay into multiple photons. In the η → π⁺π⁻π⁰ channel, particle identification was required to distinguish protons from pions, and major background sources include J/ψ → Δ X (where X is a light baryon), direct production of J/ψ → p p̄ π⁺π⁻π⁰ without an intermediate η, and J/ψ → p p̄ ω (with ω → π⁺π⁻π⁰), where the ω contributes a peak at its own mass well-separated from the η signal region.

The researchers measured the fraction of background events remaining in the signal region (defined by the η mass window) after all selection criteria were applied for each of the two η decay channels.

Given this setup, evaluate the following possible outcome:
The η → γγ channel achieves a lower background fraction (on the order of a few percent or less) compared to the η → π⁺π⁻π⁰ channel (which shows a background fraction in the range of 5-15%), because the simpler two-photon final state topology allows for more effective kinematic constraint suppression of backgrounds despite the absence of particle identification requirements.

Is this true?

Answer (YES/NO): NO